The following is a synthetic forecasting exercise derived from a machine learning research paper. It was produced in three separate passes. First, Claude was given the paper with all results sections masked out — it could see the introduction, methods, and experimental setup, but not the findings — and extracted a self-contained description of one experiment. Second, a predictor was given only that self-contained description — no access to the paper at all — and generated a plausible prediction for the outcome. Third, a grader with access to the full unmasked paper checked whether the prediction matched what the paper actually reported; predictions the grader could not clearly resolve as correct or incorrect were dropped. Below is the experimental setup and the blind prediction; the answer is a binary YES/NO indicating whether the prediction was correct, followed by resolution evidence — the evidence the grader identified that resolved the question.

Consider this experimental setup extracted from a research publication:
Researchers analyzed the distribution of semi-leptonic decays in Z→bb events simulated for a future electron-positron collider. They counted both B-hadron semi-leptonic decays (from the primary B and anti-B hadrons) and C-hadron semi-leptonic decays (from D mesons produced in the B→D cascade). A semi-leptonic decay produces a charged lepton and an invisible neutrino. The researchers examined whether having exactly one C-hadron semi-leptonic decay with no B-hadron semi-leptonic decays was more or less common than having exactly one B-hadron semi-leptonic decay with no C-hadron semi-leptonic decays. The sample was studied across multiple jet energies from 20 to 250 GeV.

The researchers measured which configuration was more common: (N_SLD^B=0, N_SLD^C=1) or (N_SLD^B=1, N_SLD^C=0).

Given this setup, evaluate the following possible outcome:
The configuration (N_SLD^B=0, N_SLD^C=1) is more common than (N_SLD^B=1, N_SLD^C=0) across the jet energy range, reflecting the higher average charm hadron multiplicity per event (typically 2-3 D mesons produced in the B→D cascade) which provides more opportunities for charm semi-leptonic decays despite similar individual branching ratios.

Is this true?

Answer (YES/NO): NO